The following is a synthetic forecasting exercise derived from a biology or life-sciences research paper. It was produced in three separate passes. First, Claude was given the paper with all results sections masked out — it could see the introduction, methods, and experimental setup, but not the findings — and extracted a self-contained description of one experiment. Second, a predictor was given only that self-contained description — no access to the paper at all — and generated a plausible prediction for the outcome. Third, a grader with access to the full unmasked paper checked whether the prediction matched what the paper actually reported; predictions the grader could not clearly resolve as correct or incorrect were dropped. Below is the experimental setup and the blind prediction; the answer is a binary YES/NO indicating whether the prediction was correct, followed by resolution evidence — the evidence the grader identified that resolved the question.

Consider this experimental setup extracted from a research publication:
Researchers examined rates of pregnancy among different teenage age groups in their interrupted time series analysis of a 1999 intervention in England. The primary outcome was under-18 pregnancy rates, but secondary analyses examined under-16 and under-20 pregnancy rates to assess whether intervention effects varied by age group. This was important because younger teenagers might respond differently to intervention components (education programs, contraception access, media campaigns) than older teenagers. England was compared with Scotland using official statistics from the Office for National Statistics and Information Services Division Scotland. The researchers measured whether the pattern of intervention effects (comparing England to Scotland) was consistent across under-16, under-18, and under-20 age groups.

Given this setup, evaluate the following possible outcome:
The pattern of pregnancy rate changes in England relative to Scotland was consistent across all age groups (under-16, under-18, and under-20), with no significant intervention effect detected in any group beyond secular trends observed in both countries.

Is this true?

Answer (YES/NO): YES